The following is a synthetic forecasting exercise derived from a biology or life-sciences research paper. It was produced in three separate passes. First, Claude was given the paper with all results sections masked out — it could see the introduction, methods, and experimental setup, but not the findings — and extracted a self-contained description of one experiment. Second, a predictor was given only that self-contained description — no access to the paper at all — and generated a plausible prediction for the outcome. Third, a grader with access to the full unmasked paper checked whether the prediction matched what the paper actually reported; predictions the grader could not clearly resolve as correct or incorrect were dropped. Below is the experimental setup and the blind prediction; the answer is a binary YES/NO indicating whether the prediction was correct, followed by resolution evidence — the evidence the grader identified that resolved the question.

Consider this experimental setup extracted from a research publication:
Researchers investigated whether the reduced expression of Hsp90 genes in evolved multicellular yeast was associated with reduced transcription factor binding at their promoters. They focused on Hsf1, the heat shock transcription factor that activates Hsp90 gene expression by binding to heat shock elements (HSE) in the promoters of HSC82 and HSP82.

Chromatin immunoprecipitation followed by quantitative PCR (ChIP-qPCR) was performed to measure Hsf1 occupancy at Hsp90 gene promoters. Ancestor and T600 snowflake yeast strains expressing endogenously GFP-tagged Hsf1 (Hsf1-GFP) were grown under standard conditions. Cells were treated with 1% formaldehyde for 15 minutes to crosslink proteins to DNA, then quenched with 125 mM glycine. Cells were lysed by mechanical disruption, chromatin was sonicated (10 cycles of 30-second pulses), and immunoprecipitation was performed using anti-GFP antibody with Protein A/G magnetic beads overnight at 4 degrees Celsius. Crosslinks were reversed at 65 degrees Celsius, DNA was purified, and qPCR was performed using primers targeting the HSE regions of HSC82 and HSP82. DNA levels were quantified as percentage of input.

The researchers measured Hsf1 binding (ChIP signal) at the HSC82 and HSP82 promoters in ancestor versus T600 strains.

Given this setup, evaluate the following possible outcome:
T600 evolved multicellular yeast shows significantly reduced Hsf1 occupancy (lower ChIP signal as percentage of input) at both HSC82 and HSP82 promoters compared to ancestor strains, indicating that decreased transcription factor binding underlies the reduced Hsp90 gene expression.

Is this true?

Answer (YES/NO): YES